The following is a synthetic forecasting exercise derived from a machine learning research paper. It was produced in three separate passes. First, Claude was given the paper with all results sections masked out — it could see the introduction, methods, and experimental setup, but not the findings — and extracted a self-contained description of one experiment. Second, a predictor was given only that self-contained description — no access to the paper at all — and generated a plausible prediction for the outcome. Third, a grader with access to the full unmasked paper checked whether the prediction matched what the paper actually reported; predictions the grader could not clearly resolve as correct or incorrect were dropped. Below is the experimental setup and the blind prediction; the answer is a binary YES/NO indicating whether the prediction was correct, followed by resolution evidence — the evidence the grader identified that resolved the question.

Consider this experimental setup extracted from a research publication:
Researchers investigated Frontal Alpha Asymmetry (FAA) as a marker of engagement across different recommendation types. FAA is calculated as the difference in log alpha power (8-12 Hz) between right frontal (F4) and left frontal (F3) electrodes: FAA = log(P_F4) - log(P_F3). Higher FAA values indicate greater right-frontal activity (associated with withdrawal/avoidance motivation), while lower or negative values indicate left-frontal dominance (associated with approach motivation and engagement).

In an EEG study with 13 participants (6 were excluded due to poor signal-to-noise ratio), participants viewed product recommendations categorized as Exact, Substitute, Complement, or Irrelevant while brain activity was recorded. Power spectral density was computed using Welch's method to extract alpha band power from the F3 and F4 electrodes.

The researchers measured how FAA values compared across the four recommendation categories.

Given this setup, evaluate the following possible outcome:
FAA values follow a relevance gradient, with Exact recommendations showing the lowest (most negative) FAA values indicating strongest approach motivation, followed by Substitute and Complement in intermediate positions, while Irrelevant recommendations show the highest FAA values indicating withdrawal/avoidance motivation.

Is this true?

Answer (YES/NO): NO